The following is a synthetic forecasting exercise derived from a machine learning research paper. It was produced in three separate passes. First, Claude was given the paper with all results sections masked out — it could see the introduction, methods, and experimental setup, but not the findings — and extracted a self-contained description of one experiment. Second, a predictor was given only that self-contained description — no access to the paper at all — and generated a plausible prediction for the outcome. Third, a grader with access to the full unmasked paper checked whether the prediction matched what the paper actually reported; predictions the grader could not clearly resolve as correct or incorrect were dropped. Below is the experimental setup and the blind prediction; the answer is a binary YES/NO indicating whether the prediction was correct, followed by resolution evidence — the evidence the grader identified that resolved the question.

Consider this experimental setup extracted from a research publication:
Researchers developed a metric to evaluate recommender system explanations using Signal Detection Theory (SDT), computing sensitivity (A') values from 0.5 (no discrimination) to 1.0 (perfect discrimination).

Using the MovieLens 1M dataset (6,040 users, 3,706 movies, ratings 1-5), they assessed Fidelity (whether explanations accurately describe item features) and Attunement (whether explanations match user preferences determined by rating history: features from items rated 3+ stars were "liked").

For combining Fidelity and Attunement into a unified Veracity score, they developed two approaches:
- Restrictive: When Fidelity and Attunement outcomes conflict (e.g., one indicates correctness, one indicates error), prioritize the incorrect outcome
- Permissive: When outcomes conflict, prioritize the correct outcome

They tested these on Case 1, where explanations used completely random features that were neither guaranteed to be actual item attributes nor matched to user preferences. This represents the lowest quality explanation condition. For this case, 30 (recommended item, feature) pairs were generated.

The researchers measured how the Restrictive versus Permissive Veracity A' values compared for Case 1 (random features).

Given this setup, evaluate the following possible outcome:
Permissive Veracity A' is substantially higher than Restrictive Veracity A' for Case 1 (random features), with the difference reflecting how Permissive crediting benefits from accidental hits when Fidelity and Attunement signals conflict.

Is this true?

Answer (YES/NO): YES